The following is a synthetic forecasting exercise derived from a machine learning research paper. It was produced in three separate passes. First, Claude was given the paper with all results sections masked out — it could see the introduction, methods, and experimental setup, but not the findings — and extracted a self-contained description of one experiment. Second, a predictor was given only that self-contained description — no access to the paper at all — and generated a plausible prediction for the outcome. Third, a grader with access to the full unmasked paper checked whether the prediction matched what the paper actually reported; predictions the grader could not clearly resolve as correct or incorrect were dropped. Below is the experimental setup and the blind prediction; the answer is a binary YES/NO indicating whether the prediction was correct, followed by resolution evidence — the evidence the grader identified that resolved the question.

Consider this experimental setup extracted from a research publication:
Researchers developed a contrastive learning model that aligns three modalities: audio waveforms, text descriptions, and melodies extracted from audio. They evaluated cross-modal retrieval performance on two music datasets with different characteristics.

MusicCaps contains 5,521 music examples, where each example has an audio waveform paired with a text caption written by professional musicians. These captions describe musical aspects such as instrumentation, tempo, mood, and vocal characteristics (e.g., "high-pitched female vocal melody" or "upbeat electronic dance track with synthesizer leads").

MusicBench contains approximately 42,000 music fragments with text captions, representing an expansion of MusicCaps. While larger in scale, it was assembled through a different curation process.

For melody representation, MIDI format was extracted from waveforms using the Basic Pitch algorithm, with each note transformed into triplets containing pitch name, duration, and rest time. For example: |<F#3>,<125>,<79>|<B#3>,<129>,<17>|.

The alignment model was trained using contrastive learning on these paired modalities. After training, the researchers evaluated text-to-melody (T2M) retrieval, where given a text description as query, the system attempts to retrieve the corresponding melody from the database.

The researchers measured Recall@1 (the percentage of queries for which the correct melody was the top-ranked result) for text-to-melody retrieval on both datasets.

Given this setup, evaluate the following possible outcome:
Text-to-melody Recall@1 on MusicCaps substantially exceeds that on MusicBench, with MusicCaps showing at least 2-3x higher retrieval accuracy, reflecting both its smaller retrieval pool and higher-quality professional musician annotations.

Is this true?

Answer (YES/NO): YES